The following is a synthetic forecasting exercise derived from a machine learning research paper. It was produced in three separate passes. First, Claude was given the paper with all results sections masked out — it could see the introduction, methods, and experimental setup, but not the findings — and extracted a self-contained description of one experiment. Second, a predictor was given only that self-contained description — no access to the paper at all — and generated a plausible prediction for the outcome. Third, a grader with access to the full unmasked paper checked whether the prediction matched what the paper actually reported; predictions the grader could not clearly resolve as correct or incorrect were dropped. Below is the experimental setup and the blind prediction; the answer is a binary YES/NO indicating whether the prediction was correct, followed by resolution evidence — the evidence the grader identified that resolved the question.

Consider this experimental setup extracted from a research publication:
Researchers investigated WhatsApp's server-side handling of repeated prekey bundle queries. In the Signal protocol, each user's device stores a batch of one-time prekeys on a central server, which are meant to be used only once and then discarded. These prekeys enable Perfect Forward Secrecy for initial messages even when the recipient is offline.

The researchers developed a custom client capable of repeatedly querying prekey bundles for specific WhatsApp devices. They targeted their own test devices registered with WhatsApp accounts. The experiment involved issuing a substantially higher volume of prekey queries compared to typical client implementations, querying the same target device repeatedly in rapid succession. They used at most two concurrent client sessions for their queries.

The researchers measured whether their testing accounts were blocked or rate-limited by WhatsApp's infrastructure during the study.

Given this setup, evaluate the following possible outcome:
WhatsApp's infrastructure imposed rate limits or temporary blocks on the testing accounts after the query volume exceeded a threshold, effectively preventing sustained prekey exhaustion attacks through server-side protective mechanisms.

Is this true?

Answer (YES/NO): NO